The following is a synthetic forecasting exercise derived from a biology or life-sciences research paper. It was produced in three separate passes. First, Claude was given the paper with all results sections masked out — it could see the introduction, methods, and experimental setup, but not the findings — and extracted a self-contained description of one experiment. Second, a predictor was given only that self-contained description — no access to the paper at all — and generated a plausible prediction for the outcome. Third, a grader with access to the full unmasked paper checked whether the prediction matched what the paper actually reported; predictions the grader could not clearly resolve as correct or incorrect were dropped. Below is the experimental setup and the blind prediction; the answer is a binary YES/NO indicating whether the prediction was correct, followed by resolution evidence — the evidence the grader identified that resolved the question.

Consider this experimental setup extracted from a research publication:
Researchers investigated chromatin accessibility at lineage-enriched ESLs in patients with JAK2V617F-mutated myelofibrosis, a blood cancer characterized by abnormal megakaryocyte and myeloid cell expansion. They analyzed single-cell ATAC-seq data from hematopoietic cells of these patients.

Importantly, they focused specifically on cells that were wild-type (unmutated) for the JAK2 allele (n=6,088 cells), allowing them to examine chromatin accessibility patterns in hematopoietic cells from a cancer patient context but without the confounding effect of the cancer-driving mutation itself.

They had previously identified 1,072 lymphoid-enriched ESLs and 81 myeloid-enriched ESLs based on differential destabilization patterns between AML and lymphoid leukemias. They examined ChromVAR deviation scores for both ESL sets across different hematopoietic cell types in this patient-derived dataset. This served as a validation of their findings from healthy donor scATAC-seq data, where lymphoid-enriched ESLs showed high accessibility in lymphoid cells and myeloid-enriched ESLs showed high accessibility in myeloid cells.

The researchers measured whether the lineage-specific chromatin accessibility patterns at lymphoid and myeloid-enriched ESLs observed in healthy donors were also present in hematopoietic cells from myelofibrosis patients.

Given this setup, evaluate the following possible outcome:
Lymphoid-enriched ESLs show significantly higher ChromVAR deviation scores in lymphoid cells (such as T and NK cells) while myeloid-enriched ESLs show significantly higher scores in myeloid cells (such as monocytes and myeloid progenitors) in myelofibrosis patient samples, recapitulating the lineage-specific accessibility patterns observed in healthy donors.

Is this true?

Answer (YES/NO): NO